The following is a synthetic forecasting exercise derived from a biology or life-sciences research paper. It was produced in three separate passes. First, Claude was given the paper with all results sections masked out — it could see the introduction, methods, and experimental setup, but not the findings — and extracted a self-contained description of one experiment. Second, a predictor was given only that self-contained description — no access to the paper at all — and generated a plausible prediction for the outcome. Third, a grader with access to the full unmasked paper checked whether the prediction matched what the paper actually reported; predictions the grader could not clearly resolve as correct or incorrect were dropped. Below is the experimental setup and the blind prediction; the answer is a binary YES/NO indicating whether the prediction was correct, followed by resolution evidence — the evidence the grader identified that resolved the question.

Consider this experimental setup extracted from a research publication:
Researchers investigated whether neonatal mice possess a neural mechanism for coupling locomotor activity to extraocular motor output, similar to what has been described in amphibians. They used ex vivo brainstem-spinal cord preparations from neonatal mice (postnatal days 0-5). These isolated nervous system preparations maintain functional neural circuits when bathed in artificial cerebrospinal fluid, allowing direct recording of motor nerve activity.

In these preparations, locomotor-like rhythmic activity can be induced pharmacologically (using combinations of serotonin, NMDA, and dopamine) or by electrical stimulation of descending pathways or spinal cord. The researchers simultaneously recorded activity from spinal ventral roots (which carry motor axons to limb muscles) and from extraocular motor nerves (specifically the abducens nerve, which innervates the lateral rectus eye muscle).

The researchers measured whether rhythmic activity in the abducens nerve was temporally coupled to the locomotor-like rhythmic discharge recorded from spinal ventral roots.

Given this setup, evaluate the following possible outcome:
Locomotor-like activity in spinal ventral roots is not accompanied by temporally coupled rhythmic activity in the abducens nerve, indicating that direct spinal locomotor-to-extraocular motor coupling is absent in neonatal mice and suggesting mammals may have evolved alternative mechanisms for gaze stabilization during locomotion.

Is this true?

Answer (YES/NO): NO